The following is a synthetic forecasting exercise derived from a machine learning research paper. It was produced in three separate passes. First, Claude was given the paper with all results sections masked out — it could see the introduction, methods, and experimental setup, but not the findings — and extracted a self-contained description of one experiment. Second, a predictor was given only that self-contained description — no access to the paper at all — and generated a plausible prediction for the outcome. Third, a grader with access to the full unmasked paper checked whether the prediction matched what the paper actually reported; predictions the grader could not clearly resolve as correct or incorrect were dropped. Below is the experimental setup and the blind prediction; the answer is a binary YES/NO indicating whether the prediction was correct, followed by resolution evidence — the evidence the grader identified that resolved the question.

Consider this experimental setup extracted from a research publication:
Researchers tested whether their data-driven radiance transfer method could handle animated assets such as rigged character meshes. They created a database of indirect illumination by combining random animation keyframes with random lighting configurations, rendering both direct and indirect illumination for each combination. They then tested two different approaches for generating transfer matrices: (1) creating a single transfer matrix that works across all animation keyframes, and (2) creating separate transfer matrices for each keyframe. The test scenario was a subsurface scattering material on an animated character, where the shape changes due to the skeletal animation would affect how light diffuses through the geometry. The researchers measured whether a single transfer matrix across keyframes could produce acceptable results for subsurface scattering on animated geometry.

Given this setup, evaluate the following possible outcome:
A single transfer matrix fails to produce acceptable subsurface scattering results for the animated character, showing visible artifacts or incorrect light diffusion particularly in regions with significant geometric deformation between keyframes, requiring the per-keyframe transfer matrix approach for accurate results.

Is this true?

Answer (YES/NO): NO